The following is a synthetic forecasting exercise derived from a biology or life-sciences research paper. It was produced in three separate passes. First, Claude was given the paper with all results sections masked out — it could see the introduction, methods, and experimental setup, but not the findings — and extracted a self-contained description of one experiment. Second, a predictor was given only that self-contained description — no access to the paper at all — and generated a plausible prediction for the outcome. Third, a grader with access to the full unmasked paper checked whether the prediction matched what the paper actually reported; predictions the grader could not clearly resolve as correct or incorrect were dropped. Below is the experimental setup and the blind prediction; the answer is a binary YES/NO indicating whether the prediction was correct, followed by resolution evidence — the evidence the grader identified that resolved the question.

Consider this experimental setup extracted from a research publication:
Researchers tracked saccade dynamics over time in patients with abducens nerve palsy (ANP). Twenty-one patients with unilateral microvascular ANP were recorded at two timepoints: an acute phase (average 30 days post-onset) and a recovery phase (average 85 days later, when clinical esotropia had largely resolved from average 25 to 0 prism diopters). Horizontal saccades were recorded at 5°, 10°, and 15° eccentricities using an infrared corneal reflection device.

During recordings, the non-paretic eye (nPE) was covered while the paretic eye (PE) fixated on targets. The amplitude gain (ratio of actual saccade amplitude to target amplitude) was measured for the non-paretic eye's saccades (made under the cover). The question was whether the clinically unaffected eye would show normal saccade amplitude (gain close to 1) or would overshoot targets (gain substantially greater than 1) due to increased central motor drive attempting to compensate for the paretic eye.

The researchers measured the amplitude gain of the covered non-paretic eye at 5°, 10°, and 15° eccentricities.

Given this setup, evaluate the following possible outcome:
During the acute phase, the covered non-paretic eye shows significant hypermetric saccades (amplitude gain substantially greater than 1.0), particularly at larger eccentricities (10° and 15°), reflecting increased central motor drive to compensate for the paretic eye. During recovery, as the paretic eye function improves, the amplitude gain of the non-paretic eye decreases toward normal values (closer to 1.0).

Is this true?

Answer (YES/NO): NO